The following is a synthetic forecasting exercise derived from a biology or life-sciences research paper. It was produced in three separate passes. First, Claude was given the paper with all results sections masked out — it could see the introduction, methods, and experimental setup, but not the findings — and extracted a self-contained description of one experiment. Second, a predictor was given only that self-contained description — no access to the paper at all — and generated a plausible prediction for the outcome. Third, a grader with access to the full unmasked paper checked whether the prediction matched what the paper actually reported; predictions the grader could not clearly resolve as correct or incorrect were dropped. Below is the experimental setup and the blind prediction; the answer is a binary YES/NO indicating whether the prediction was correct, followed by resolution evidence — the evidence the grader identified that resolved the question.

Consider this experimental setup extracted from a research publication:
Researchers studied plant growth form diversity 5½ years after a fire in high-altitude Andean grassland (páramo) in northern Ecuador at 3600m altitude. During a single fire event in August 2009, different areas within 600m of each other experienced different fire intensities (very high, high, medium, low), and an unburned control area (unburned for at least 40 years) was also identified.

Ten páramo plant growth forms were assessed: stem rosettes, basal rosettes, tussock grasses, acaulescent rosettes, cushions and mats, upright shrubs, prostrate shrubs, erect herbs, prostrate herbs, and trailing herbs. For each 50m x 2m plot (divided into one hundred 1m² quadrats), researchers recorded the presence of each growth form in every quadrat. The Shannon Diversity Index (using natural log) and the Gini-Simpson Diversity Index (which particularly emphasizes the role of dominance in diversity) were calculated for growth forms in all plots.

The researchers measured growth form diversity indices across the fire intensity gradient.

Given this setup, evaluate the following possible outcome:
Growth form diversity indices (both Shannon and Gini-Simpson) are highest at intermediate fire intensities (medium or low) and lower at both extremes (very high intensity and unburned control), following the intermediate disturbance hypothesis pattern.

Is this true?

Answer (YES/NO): NO